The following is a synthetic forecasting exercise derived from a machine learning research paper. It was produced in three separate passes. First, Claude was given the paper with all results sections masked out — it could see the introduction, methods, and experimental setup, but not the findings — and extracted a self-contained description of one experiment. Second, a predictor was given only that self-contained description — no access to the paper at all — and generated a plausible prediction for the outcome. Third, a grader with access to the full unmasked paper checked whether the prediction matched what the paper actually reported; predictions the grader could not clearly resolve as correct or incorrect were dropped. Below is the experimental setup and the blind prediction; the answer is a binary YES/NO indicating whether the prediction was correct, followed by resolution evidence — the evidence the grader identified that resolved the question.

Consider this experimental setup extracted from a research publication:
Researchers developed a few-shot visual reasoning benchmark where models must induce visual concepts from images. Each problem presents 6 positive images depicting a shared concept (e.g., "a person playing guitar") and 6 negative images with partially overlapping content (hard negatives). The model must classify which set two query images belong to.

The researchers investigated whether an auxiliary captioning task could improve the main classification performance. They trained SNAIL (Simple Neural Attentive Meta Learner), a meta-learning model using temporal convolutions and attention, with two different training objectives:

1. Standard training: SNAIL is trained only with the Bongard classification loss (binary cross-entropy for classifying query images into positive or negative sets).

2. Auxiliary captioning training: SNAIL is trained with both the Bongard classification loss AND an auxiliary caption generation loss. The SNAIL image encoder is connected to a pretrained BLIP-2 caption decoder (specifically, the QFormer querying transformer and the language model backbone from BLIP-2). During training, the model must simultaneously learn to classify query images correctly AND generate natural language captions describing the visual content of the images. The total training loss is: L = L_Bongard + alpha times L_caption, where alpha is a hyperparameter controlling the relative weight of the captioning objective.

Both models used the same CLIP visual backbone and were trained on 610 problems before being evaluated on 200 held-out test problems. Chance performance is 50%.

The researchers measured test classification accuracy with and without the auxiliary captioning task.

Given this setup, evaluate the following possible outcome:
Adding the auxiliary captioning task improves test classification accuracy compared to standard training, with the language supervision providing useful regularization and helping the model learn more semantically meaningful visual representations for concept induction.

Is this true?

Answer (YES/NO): YES